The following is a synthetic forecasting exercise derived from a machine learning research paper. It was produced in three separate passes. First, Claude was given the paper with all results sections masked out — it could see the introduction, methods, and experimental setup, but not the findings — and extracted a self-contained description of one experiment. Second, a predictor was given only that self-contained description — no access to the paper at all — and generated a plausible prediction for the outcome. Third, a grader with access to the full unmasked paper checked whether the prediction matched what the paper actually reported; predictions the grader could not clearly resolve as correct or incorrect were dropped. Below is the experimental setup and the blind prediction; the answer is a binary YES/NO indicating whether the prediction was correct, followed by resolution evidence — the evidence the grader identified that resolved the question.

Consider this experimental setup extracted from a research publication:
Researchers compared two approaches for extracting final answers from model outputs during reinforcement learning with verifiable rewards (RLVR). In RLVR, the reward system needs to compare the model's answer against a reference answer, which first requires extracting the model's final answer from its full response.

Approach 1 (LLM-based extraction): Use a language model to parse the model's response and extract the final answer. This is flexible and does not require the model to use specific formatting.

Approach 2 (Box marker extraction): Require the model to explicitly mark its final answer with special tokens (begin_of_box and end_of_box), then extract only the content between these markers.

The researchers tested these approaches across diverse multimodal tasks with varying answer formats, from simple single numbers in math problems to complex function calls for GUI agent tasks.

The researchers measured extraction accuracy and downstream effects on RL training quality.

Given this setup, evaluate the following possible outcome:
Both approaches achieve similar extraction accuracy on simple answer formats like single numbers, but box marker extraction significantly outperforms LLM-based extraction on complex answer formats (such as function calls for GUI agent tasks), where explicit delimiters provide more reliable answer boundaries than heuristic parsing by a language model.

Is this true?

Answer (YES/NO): NO